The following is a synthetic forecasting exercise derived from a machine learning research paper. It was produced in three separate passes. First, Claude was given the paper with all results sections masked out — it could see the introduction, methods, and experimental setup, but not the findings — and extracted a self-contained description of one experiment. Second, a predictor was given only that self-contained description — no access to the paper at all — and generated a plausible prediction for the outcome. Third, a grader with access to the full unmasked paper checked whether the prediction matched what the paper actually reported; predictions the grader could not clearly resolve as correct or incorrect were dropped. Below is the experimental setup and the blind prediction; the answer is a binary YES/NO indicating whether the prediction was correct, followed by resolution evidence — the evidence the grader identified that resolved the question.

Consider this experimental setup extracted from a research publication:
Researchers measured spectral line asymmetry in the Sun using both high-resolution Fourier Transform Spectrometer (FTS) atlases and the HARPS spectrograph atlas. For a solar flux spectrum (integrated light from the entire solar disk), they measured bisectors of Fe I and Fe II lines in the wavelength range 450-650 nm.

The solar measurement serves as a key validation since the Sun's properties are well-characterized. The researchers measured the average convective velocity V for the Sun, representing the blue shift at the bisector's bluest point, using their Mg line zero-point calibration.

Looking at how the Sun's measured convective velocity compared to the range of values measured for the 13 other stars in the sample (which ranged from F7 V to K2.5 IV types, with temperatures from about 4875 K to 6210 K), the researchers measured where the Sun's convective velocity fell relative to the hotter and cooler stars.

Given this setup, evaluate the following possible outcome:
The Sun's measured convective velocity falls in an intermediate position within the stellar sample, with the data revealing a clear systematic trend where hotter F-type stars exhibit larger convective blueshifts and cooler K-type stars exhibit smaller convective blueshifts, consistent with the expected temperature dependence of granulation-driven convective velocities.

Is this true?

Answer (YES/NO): YES